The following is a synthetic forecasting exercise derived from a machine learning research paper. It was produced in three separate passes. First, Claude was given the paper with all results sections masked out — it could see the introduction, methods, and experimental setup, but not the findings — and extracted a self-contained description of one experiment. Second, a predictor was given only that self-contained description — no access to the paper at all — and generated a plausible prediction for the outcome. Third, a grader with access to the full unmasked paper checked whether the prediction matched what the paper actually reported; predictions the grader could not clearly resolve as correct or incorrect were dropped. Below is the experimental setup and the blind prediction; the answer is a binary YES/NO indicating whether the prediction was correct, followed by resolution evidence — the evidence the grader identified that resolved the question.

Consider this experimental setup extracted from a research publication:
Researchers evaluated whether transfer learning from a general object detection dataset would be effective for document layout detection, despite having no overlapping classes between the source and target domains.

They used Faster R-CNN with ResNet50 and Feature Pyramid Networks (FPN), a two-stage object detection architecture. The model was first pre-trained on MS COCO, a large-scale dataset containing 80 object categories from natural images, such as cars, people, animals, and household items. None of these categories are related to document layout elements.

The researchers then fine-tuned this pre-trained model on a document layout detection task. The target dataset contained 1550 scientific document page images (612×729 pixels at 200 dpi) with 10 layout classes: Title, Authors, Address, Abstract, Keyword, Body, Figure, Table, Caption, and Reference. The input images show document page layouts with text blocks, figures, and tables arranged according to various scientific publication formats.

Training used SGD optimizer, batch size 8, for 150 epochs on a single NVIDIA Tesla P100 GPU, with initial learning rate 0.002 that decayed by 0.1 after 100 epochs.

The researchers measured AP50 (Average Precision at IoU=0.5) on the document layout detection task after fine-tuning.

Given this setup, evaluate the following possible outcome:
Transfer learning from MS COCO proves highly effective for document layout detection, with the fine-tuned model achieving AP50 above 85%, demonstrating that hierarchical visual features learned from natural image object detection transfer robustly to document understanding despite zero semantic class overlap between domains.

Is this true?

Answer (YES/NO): YES